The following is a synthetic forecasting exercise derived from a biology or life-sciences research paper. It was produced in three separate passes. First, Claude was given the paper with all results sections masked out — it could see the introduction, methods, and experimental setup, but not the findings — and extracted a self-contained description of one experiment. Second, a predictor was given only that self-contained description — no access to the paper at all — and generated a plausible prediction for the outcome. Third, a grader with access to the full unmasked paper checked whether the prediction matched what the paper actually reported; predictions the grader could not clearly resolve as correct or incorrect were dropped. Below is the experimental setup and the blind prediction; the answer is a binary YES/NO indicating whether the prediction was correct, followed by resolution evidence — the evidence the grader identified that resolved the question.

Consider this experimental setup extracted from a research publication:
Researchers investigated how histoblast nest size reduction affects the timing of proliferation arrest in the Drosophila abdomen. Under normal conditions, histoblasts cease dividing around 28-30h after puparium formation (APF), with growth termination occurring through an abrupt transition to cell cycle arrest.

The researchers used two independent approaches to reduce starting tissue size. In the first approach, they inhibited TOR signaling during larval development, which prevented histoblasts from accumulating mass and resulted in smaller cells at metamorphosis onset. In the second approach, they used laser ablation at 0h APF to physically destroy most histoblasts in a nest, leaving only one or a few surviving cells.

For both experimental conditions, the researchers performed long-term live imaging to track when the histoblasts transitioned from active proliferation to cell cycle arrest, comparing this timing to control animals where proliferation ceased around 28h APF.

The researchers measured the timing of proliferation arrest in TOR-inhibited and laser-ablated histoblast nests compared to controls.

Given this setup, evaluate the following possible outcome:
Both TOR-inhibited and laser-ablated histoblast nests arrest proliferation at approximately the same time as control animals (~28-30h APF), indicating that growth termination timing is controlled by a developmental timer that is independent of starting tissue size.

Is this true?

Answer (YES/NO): NO